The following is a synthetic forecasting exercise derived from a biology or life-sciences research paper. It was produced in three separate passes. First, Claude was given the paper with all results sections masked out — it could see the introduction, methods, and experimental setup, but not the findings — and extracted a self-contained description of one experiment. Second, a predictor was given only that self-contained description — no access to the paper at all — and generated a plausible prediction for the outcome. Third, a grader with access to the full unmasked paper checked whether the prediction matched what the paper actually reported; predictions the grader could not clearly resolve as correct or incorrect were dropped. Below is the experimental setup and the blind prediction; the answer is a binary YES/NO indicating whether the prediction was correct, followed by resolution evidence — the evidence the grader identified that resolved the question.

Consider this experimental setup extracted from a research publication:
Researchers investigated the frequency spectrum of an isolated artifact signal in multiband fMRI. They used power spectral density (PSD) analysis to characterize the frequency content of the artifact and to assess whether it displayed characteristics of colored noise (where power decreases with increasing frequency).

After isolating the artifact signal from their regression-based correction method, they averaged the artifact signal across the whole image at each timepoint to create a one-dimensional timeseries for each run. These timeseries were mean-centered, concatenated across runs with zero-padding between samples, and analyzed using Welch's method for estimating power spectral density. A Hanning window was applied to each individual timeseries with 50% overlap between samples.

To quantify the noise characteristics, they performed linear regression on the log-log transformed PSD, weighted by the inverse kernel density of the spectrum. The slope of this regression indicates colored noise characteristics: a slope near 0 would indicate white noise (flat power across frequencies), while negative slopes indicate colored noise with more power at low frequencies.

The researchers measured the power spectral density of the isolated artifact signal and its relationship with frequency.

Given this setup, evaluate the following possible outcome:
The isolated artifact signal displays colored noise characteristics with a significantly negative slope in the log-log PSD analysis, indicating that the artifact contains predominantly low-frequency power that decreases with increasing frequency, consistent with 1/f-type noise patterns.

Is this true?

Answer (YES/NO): YES